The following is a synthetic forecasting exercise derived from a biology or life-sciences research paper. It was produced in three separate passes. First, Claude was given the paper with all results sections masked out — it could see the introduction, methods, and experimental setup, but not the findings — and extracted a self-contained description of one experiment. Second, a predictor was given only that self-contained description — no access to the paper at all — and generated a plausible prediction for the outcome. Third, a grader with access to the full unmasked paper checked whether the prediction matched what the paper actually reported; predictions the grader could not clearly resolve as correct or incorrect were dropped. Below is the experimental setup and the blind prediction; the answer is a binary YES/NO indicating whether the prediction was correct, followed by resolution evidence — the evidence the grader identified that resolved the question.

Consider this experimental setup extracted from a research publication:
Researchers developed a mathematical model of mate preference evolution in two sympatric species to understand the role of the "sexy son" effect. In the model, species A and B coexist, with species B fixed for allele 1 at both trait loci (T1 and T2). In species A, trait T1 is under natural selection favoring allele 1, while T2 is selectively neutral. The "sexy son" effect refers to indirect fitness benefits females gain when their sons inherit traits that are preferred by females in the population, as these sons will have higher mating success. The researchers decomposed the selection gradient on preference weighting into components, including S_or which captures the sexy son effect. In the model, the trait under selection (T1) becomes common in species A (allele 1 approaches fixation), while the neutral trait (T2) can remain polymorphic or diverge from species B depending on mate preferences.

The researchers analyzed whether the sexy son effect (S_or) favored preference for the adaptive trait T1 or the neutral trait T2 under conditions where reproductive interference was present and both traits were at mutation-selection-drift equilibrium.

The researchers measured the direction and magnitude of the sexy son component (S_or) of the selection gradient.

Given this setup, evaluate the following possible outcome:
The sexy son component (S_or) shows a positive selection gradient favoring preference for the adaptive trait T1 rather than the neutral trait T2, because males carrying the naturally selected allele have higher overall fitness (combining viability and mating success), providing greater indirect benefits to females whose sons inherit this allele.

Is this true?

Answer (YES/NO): NO